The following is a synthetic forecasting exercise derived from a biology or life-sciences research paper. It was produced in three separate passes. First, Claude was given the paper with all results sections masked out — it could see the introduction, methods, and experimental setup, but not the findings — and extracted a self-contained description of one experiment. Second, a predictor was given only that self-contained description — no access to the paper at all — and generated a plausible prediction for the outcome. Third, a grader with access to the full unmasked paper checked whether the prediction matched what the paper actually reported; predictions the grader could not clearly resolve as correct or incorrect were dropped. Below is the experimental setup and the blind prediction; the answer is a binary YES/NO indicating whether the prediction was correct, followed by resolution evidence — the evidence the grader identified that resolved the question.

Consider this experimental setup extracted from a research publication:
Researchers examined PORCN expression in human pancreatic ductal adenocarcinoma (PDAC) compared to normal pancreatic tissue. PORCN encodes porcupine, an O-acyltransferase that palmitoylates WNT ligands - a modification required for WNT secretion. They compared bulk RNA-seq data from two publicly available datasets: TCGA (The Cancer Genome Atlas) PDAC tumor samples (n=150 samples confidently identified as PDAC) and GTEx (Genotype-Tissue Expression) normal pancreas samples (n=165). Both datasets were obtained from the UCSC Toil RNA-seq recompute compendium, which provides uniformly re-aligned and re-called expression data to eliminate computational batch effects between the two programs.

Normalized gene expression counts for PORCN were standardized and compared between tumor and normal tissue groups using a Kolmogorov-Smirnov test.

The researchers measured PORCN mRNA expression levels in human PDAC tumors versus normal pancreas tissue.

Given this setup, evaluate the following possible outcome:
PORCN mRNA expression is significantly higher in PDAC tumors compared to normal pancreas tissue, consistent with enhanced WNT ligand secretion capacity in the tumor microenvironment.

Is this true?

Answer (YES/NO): YES